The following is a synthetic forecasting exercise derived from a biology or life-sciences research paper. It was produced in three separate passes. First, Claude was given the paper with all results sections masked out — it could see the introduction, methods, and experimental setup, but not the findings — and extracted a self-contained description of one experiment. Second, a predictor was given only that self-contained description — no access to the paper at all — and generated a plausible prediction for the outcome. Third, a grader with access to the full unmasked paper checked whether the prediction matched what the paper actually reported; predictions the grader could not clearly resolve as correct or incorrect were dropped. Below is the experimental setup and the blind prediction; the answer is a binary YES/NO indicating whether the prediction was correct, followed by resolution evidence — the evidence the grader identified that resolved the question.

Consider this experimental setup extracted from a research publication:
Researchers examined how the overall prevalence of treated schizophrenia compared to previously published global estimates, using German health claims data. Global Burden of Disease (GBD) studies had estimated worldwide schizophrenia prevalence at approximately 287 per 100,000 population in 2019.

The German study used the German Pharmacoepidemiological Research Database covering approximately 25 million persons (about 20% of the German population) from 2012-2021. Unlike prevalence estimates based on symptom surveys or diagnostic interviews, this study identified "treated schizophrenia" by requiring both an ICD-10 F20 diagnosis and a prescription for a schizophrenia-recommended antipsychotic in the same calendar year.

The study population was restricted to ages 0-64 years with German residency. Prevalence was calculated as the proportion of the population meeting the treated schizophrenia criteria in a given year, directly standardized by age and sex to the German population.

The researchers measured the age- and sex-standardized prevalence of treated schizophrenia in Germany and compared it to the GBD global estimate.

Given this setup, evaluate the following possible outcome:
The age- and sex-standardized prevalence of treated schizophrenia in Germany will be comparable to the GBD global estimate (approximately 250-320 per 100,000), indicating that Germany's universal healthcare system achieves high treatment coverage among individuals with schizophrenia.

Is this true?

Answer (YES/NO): NO